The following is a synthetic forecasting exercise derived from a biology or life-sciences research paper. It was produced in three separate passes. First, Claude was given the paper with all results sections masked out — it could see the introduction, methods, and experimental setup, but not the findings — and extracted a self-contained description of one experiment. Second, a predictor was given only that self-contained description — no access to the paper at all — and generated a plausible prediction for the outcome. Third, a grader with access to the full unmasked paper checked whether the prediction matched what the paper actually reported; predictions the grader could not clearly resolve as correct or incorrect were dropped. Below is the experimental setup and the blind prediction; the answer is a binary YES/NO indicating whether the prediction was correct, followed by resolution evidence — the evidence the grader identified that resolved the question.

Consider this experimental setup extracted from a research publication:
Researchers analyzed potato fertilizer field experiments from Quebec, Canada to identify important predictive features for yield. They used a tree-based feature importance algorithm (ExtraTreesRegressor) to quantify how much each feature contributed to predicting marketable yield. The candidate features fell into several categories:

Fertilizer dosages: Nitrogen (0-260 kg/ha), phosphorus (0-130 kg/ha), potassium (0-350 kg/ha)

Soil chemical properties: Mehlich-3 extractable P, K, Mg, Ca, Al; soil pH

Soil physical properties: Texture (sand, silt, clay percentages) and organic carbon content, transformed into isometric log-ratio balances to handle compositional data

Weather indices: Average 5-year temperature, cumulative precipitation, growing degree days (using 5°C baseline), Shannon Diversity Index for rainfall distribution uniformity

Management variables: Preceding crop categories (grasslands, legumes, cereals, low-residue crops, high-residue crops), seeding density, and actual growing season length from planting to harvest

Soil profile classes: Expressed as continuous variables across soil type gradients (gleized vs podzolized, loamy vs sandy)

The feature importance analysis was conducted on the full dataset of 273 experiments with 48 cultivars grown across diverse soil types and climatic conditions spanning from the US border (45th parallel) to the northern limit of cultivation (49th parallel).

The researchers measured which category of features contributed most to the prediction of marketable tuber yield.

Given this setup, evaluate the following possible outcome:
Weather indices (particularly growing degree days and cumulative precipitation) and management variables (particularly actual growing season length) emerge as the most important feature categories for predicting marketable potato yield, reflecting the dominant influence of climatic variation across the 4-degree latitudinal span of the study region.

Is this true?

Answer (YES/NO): NO